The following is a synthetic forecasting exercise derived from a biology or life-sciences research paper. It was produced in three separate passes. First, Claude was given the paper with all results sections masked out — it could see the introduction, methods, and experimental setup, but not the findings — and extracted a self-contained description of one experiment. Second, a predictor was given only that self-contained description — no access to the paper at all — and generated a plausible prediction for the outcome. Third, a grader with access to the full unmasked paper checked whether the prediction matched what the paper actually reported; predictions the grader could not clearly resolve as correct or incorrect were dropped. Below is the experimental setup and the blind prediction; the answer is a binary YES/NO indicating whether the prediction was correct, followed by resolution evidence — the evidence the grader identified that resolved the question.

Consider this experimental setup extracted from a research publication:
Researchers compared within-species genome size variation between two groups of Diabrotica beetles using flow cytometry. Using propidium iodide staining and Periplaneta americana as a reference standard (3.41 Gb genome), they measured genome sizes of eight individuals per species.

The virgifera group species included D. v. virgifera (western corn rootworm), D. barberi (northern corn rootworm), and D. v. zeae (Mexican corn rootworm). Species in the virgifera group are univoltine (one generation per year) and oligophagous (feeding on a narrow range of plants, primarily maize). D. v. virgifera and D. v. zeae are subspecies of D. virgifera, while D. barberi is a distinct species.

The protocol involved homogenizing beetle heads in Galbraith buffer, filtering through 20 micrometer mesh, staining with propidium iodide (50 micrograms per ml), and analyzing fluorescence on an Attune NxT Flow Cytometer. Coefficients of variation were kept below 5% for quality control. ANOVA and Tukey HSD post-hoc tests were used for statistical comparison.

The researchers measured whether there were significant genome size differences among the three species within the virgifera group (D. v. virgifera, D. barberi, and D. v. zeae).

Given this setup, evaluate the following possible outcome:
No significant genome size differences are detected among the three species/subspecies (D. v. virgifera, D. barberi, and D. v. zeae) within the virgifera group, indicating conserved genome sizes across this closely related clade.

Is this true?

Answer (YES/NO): NO